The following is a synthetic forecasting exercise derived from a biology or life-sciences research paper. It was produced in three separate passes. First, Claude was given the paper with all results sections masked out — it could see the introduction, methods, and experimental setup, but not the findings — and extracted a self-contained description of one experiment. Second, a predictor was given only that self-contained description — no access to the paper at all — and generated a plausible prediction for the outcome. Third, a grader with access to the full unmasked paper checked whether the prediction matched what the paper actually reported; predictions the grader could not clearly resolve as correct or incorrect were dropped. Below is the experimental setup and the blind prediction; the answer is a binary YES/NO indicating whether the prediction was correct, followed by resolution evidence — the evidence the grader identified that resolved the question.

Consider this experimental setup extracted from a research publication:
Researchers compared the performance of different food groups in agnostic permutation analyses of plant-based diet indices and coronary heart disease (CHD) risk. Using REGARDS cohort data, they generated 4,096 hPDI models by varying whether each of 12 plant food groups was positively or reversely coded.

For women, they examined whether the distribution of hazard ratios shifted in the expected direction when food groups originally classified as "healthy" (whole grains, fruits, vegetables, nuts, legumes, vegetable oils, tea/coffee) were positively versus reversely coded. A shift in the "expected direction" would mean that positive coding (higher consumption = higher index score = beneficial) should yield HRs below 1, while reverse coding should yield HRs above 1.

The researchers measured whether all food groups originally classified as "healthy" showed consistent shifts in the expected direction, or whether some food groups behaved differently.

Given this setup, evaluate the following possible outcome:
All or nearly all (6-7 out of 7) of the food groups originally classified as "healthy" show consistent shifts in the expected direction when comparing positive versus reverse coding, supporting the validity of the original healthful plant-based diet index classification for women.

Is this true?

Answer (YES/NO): NO